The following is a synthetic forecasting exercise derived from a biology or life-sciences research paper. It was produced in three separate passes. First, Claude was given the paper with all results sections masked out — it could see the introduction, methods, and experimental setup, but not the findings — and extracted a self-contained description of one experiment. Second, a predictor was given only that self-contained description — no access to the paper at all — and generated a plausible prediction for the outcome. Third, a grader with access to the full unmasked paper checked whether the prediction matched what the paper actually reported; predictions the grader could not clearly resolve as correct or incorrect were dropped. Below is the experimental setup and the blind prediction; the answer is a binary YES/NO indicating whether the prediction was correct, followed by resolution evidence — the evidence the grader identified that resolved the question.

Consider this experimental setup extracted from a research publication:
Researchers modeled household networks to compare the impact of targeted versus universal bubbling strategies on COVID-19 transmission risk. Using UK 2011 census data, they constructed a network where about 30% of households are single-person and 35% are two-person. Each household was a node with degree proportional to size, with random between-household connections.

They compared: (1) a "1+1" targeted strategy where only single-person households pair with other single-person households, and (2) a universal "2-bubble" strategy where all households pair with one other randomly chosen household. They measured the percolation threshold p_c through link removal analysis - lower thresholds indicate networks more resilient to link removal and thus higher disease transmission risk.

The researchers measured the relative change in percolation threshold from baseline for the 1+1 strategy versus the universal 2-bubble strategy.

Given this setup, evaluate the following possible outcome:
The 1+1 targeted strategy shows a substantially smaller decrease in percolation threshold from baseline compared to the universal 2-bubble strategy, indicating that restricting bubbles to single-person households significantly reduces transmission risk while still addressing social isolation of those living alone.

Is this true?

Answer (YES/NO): YES